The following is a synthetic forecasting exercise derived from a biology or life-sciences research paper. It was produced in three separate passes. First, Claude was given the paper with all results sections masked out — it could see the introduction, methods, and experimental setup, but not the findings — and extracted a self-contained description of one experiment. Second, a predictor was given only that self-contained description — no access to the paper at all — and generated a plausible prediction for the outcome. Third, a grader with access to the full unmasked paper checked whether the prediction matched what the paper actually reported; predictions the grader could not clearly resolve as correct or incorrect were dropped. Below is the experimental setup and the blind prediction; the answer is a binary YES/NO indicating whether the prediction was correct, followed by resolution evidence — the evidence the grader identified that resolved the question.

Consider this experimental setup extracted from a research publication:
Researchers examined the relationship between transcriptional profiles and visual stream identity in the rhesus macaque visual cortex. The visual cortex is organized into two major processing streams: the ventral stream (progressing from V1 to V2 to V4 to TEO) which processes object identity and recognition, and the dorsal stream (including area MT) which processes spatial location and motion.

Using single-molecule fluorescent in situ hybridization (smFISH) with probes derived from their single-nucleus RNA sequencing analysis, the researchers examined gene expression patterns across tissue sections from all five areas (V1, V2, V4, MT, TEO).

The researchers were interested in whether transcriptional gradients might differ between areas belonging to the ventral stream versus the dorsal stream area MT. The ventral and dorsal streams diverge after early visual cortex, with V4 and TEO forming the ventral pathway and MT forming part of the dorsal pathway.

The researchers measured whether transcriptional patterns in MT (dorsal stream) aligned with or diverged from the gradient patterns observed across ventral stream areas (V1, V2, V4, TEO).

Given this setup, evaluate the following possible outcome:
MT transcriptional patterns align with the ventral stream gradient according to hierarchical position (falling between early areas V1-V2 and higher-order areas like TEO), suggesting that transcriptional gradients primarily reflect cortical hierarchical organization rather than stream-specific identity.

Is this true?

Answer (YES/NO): NO